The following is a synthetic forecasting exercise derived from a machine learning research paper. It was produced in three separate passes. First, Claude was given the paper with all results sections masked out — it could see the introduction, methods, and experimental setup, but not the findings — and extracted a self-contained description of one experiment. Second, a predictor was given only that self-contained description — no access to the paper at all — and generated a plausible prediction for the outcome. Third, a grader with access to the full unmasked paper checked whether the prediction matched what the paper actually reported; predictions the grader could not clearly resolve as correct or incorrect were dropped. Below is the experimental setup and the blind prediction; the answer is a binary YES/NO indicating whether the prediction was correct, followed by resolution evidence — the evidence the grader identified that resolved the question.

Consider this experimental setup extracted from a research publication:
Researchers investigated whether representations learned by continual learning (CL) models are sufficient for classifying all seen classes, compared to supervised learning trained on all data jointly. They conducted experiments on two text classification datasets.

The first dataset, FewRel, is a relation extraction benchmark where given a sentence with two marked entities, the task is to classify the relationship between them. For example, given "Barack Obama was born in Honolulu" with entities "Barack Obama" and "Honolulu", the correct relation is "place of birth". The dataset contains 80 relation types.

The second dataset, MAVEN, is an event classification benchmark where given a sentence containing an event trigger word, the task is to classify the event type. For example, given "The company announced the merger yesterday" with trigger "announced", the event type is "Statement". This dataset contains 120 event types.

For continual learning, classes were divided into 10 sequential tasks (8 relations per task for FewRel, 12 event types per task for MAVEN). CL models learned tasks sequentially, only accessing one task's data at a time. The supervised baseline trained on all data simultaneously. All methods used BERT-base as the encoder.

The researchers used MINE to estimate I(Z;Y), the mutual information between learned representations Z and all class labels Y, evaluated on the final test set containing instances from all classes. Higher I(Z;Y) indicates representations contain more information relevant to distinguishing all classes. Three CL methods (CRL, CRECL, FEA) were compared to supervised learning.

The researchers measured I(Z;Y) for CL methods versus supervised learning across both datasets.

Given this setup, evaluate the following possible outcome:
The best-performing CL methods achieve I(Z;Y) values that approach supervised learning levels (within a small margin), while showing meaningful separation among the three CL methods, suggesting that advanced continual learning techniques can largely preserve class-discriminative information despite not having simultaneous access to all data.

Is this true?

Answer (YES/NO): NO